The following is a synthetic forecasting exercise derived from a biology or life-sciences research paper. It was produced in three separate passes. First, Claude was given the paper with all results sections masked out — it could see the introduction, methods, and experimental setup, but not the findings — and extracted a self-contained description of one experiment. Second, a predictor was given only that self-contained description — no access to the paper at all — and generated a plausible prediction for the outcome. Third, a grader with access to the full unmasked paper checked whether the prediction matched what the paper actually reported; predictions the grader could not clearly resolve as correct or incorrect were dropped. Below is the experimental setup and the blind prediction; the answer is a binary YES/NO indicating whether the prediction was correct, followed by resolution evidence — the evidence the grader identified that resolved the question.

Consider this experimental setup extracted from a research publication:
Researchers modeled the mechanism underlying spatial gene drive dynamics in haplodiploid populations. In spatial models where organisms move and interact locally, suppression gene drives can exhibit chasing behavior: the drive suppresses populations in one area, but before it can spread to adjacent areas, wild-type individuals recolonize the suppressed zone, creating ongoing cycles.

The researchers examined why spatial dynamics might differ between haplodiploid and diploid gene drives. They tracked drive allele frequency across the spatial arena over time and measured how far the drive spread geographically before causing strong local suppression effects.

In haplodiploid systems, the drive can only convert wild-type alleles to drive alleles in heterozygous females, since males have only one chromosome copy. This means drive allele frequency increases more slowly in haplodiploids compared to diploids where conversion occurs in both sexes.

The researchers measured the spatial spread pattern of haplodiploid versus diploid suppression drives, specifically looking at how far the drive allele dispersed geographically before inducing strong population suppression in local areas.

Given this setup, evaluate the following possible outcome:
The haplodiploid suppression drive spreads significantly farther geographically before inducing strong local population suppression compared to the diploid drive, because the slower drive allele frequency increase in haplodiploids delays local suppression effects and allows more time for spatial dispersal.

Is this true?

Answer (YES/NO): YES